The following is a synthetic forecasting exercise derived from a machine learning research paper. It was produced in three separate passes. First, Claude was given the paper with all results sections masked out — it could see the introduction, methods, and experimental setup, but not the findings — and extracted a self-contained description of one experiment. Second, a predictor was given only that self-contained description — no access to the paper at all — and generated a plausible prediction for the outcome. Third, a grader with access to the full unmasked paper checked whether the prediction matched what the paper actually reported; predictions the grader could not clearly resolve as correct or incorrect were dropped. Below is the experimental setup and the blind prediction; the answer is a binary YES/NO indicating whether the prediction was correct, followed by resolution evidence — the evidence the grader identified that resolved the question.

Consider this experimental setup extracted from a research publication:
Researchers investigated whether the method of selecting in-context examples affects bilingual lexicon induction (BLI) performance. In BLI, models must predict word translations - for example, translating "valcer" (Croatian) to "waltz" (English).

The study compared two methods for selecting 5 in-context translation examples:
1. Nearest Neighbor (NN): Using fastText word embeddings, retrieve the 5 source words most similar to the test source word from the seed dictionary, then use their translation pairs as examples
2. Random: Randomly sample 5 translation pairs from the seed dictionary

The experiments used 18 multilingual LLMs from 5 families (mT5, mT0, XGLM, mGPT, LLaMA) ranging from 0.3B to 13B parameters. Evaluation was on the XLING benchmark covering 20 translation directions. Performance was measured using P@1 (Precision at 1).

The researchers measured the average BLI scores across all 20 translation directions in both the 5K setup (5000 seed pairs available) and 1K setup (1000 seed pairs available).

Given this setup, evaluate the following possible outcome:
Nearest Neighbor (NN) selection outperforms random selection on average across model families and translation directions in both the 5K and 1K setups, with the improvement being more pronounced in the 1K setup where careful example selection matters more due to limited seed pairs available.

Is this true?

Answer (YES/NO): NO